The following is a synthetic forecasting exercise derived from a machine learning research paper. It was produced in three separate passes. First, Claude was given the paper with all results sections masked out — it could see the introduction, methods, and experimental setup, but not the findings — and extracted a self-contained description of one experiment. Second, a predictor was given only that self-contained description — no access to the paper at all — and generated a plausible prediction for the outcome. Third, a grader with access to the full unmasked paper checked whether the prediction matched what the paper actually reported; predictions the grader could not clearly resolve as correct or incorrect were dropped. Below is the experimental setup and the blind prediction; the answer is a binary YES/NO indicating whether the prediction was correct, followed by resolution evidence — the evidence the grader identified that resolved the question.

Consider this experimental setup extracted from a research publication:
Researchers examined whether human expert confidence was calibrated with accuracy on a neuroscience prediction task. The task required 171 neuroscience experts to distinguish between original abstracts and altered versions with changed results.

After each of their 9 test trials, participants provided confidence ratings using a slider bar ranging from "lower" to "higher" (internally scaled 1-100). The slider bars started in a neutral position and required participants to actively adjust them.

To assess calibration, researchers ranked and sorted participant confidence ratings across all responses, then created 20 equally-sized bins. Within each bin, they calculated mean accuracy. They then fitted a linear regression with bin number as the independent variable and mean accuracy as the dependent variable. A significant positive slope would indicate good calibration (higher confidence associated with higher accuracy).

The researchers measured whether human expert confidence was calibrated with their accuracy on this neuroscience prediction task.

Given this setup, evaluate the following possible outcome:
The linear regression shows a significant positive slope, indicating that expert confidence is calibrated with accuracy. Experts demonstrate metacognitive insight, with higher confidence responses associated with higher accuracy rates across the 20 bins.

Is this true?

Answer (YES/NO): YES